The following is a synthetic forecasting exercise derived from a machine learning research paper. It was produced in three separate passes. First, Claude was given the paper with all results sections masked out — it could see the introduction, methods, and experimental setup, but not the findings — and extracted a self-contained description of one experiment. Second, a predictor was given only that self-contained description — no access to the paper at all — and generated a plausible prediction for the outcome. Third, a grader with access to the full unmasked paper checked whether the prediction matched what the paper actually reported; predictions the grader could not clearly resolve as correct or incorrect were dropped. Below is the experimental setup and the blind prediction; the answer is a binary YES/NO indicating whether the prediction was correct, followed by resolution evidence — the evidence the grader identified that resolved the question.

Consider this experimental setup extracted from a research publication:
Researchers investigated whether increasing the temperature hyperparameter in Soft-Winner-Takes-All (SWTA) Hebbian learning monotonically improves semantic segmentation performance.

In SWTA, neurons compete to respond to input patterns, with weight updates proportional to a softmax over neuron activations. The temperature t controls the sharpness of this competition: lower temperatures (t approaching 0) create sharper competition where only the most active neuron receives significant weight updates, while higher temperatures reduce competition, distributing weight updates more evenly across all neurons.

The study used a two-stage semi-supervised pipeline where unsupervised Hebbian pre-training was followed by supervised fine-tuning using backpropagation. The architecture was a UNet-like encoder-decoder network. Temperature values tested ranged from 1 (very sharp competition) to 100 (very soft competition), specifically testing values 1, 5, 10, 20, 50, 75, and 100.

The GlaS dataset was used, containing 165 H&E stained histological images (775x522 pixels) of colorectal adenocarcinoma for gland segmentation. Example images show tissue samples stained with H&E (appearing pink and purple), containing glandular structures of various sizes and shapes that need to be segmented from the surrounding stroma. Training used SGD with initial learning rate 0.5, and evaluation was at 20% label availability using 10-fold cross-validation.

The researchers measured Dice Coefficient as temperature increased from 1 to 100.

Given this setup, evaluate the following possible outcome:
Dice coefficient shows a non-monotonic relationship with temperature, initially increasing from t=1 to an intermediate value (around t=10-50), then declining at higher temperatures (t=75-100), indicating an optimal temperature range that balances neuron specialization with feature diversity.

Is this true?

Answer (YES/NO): NO